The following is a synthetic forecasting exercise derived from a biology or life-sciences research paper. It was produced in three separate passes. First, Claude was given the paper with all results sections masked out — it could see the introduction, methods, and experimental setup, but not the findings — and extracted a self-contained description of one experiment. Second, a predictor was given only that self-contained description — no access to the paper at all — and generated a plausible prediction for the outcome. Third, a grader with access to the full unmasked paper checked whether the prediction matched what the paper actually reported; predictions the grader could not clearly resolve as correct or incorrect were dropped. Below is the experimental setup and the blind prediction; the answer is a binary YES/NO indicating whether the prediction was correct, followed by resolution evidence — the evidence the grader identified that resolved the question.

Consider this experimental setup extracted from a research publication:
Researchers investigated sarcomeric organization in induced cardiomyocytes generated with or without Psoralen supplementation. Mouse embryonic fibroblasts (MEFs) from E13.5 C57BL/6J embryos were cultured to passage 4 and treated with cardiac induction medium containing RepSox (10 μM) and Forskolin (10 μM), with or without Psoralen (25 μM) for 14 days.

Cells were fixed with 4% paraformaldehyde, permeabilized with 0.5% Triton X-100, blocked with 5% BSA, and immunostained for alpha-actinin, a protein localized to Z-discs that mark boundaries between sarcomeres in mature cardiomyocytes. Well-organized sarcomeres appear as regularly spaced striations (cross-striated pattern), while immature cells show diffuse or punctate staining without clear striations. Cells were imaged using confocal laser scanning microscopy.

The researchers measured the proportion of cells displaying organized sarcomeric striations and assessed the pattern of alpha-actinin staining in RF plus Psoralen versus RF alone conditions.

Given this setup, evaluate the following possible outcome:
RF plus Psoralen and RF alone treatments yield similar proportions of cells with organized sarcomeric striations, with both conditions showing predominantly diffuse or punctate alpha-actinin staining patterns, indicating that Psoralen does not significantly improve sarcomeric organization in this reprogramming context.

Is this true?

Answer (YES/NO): NO